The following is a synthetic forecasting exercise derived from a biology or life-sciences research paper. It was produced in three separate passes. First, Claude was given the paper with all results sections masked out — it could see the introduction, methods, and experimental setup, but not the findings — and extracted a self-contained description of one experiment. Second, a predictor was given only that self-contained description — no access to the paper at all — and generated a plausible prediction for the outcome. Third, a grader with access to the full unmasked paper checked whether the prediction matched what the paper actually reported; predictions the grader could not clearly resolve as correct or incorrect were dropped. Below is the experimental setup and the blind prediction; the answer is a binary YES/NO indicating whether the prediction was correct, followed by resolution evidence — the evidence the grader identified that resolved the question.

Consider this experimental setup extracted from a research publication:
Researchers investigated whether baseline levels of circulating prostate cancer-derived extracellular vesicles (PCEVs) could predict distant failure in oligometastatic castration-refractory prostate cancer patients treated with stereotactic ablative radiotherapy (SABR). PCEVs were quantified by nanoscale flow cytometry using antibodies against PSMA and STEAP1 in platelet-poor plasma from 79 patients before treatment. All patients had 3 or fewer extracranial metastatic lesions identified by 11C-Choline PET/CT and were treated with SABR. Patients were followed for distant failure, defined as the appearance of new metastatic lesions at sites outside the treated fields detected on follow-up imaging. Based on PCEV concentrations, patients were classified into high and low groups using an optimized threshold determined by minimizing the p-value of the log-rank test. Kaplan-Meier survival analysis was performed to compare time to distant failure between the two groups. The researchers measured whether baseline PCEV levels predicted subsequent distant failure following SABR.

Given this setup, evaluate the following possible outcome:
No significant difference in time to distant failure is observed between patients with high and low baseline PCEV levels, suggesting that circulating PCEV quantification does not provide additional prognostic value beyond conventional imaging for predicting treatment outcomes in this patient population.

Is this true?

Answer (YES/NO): NO